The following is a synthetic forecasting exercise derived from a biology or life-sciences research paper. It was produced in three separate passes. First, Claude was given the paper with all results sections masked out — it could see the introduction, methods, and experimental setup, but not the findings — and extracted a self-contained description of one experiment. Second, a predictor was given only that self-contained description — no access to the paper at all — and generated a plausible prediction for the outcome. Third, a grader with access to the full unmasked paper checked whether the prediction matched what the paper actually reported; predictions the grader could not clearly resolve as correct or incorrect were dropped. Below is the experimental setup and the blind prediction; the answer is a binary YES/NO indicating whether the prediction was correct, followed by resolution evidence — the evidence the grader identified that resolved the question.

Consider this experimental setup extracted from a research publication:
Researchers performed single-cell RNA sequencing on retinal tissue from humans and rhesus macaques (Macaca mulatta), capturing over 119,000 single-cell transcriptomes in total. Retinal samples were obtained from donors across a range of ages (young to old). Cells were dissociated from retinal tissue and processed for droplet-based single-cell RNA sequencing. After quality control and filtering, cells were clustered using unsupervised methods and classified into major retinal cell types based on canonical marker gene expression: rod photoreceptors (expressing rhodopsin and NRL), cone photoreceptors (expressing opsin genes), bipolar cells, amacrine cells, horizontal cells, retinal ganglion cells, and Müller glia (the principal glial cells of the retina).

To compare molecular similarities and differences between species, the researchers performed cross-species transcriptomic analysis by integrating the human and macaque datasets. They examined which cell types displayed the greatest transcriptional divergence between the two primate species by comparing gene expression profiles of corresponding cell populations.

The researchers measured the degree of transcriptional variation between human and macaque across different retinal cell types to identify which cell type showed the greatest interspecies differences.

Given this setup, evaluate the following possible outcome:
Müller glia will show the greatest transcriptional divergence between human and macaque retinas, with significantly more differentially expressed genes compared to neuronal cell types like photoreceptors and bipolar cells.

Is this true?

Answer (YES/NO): NO